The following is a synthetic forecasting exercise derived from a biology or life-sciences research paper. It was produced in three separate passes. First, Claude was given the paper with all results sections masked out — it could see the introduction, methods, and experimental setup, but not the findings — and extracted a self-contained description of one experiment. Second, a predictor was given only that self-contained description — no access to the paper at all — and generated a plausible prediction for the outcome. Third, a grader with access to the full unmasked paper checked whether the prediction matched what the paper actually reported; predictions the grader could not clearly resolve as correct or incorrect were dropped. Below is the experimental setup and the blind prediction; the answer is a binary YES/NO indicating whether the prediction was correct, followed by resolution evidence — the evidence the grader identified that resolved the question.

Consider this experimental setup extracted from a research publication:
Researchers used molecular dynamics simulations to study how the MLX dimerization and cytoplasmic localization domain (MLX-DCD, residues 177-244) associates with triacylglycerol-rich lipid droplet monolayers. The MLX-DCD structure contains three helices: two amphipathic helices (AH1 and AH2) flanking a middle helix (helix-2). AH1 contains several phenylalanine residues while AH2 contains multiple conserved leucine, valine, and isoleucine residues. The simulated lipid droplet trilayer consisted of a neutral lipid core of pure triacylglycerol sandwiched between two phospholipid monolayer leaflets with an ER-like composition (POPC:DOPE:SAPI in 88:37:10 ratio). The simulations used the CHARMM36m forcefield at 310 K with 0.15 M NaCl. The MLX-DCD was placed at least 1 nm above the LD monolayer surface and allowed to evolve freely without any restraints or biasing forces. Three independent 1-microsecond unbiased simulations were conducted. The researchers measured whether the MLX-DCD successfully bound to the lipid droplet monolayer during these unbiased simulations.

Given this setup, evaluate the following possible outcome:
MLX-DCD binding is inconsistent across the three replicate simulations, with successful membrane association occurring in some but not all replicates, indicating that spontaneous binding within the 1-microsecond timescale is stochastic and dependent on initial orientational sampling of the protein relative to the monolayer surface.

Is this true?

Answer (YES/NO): NO